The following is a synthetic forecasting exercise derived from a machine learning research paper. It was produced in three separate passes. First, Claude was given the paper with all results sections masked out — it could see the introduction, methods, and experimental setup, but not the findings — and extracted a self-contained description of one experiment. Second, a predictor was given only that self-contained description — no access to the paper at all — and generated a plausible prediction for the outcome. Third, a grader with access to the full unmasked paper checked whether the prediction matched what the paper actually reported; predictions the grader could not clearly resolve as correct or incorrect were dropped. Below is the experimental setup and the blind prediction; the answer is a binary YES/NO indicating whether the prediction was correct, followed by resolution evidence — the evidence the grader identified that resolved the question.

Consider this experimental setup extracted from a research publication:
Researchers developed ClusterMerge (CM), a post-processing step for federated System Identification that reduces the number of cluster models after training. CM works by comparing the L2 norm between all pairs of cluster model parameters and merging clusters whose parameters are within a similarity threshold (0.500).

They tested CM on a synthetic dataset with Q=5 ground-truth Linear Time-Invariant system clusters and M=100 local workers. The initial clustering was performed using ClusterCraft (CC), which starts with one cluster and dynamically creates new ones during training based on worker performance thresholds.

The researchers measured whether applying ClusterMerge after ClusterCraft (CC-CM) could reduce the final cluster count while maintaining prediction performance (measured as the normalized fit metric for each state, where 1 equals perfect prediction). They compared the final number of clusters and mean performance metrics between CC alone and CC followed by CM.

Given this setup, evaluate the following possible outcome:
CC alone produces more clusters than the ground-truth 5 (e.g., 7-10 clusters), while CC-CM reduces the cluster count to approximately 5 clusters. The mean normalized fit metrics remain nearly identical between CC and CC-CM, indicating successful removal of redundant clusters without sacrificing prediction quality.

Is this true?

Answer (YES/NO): NO